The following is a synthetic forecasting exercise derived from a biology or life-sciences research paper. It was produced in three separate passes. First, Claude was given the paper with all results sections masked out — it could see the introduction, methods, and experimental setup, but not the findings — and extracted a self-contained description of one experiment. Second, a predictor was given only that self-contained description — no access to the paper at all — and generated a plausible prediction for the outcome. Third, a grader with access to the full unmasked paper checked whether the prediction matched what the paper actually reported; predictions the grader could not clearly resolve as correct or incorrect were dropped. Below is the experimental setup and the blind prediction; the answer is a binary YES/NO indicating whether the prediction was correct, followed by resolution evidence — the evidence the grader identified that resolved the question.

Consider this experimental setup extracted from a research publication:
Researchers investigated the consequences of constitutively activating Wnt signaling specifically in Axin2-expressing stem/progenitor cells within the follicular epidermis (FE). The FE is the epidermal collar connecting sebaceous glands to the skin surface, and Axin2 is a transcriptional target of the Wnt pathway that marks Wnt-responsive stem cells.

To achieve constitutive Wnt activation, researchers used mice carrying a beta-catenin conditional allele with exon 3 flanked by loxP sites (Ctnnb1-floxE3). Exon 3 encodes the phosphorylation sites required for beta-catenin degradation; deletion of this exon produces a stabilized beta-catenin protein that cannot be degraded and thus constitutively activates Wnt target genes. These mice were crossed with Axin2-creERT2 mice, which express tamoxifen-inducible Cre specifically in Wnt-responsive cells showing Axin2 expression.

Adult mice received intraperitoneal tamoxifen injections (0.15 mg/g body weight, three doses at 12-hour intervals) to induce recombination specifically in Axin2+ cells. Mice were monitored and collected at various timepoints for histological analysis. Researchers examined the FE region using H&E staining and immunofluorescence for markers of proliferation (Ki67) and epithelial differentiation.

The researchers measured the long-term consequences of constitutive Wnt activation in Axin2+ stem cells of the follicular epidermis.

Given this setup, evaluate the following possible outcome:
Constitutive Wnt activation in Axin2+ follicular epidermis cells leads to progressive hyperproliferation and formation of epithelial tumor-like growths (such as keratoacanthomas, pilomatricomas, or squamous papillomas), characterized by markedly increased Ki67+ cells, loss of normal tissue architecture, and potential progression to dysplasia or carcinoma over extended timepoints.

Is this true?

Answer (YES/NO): NO